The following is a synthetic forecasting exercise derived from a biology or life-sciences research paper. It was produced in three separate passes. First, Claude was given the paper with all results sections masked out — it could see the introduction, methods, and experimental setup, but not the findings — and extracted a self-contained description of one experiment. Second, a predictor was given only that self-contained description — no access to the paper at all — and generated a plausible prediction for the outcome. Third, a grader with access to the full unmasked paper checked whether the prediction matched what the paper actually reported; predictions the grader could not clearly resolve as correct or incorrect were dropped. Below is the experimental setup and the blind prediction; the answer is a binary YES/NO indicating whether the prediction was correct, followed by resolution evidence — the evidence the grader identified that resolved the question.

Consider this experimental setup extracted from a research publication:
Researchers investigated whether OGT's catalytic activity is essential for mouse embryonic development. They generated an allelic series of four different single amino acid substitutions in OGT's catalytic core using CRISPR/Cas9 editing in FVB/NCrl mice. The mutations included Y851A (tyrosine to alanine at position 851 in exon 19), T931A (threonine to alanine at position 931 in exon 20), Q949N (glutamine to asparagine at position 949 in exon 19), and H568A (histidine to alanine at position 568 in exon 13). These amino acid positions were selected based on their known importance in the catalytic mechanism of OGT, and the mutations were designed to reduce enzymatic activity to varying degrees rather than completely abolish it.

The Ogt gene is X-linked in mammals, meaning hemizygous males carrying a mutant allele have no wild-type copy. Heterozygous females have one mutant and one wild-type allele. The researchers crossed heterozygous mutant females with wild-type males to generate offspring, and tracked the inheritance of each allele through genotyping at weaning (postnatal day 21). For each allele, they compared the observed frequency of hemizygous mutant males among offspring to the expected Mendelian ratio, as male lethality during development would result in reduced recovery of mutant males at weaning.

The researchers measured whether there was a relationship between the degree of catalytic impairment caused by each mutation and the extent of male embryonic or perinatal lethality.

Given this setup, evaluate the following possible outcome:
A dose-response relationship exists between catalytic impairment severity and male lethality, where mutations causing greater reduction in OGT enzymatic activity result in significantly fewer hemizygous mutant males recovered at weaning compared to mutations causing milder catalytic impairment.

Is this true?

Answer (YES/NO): YES